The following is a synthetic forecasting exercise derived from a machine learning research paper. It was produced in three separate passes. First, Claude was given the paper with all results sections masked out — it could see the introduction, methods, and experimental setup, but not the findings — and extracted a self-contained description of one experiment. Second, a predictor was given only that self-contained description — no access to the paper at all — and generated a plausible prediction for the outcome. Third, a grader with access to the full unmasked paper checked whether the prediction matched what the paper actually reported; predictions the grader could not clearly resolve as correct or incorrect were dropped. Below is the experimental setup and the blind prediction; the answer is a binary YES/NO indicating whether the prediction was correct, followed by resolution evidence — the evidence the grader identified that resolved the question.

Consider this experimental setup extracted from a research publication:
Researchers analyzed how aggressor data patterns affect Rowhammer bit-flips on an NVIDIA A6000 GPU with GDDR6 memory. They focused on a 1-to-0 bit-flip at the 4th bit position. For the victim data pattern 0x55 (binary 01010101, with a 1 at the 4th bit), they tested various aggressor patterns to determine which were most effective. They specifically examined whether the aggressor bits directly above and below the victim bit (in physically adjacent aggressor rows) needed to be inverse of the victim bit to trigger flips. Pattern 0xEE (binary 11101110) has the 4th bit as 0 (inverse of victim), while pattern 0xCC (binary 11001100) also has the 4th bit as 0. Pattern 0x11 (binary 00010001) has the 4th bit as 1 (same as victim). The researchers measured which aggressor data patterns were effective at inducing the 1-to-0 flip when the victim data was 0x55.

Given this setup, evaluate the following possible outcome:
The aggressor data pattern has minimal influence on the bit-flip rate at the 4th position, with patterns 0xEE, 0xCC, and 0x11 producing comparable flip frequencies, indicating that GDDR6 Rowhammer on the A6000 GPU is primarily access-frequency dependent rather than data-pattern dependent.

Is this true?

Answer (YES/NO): NO